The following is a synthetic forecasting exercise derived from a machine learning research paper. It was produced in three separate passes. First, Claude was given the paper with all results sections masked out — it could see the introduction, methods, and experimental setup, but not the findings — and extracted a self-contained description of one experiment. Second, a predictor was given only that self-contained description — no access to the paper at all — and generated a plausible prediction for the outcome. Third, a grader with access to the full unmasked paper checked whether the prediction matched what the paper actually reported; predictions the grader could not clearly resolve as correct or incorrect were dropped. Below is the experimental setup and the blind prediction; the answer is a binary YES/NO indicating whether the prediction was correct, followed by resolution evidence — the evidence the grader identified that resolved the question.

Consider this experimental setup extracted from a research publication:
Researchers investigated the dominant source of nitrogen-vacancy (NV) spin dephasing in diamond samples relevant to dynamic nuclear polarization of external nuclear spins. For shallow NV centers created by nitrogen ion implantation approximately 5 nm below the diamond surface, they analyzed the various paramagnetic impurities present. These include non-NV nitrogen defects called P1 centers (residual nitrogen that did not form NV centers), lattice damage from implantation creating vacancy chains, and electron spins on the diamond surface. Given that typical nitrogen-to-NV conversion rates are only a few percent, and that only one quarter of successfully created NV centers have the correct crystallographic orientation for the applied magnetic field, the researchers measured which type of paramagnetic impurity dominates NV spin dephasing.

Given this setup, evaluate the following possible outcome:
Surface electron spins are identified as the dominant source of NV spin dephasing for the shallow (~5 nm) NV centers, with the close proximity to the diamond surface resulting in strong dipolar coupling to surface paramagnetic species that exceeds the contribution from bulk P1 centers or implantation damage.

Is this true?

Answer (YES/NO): NO